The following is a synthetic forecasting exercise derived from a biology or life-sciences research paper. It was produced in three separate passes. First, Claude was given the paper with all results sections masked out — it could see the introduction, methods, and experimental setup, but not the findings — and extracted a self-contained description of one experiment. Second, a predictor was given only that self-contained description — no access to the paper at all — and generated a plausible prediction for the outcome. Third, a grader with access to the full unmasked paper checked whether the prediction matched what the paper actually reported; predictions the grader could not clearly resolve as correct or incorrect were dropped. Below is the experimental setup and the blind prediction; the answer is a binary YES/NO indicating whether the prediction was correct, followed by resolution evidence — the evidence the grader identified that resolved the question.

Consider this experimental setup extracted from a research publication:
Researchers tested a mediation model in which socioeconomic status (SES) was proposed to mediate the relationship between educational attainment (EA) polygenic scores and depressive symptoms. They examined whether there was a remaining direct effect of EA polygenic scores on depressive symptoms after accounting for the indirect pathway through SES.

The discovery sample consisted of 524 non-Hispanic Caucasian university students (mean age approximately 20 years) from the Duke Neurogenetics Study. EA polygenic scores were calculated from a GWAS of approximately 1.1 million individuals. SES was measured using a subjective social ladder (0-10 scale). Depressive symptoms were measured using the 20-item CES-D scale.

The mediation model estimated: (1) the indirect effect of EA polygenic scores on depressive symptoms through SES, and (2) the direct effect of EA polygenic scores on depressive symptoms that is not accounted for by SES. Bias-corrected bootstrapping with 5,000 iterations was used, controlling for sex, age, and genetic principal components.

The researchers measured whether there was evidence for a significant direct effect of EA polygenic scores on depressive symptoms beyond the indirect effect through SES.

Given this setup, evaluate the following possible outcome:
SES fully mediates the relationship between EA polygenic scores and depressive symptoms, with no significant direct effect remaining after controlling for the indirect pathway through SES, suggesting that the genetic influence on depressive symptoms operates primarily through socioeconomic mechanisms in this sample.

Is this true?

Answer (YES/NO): YES